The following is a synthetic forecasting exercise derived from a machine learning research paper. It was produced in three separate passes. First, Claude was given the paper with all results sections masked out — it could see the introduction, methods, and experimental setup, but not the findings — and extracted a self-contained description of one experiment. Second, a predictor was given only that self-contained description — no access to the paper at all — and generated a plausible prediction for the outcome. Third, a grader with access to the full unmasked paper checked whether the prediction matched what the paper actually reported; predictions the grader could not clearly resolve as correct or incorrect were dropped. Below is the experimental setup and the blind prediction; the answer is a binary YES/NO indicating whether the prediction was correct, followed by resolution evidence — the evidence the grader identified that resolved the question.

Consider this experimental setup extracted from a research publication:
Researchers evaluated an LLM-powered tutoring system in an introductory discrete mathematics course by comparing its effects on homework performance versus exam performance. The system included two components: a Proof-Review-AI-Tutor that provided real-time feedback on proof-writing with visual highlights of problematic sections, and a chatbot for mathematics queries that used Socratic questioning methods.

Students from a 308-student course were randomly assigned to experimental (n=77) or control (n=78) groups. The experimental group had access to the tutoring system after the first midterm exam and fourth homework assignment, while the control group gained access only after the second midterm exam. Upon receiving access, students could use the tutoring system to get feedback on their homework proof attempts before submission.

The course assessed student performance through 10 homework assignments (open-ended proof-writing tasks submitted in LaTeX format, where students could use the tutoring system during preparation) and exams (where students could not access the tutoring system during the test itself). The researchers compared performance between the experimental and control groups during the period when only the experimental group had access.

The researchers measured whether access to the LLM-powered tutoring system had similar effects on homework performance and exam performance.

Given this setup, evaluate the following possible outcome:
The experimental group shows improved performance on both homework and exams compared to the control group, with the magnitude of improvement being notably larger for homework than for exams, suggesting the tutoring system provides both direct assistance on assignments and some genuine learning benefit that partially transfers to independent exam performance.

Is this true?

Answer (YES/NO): NO